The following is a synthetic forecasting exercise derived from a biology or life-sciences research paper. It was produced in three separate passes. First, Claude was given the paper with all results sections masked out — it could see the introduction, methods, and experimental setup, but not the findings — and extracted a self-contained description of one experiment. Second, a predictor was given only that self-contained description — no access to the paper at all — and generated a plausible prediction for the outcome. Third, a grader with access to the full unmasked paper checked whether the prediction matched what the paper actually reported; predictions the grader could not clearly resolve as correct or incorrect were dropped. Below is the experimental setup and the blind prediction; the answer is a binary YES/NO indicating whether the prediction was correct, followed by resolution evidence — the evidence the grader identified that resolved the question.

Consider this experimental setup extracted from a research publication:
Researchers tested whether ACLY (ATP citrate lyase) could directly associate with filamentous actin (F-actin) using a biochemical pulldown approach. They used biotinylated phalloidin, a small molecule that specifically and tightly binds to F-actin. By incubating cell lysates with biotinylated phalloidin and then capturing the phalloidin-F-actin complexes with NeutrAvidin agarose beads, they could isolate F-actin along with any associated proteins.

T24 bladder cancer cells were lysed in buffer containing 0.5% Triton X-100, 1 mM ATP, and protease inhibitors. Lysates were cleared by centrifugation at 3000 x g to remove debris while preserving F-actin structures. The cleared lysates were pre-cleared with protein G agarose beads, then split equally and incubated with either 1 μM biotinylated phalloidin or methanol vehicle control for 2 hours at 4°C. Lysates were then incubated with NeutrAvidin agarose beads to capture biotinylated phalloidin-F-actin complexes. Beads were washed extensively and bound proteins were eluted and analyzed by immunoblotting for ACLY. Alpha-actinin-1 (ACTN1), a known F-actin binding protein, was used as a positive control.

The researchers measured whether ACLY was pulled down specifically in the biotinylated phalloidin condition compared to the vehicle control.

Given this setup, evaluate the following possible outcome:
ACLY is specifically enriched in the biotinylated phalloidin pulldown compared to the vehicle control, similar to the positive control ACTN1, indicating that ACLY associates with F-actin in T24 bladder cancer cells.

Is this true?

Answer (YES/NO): YES